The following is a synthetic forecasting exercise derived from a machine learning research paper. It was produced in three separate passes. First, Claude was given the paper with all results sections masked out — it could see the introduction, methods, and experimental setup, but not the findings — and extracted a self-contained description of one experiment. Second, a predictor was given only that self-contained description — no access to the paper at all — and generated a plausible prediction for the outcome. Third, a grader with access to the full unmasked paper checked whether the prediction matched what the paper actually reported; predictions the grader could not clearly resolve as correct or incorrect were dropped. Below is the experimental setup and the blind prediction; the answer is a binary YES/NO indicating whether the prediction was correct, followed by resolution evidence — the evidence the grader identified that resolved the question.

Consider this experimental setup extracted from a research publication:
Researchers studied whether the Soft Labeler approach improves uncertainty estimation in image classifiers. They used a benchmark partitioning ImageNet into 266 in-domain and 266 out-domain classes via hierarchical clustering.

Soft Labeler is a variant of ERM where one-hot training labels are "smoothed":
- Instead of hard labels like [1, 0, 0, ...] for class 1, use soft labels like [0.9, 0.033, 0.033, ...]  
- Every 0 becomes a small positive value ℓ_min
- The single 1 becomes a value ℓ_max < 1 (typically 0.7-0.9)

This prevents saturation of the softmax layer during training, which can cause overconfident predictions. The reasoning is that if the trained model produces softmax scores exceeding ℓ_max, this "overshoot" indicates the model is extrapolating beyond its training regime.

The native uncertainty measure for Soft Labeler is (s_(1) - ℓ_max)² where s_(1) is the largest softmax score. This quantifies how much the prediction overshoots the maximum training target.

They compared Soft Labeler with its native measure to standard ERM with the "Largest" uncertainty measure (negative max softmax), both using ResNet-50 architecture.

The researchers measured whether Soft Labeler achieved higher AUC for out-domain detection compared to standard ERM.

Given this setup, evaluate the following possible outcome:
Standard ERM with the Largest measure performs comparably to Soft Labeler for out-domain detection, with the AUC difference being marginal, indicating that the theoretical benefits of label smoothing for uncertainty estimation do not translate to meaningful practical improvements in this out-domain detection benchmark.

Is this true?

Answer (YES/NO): NO